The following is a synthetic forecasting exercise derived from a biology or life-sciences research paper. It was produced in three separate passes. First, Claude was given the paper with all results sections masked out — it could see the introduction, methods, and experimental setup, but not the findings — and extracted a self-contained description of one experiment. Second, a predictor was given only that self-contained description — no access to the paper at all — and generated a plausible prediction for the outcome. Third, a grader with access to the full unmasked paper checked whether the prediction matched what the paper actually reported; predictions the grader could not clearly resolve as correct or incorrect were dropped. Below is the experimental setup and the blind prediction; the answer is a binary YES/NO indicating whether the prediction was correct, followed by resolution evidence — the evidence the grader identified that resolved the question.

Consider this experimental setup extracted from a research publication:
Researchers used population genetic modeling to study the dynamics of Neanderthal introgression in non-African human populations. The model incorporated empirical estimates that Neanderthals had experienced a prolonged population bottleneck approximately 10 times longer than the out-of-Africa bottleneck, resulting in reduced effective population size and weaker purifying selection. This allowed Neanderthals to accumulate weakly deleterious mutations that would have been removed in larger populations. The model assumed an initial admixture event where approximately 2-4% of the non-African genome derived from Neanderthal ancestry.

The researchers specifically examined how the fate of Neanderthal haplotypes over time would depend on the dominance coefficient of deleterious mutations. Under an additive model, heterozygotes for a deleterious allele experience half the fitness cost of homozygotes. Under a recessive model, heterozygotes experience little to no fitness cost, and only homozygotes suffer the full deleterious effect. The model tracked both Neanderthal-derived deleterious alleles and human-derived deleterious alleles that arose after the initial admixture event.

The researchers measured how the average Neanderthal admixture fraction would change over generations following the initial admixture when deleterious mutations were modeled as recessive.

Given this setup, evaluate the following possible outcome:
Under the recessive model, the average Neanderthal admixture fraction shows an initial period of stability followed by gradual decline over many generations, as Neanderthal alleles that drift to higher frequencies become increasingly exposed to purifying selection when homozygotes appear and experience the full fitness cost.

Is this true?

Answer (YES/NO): NO